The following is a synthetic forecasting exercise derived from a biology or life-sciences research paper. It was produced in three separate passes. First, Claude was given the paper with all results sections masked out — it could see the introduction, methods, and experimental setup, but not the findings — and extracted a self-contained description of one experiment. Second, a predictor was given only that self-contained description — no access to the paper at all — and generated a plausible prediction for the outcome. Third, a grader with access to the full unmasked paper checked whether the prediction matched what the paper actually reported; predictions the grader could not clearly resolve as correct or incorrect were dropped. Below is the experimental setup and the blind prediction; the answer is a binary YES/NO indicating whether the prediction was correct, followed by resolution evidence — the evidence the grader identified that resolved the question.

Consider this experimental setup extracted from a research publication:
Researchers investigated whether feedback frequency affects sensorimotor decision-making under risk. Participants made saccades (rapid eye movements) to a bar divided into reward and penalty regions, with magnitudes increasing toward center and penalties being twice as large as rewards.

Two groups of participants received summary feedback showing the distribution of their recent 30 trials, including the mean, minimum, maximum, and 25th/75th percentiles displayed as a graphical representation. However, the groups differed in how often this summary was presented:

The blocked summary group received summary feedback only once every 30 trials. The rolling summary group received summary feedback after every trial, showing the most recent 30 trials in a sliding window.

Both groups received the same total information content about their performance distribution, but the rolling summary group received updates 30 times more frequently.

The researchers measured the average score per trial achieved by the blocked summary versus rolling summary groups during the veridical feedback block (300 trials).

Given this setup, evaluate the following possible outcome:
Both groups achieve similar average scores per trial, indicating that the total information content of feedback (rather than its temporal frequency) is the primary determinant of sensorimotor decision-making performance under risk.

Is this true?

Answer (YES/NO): YES